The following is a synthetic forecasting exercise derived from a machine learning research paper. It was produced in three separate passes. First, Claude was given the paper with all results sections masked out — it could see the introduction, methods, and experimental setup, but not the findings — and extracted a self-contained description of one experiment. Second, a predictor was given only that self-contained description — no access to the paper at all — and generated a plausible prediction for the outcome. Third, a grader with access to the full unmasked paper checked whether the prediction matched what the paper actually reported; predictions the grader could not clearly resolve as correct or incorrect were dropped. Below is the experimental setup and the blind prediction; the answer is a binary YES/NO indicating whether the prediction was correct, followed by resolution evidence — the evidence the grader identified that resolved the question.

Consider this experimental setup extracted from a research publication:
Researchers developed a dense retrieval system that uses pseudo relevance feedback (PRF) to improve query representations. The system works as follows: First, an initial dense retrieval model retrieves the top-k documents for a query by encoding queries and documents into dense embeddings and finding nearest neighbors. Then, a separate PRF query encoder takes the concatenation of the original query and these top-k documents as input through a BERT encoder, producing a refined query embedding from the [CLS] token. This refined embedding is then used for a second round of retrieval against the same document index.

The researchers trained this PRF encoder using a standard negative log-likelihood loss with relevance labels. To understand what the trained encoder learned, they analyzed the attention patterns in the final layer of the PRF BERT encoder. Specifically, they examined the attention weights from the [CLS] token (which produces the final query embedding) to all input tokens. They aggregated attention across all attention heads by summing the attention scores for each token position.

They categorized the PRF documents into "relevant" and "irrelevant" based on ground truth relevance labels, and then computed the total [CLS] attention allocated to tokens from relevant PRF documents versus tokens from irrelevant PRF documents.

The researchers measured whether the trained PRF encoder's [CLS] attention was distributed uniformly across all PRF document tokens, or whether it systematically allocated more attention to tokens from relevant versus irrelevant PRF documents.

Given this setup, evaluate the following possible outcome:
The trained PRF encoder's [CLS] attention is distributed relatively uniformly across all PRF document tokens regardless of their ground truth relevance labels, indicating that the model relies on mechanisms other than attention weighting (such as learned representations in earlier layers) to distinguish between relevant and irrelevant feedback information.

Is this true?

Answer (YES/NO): NO